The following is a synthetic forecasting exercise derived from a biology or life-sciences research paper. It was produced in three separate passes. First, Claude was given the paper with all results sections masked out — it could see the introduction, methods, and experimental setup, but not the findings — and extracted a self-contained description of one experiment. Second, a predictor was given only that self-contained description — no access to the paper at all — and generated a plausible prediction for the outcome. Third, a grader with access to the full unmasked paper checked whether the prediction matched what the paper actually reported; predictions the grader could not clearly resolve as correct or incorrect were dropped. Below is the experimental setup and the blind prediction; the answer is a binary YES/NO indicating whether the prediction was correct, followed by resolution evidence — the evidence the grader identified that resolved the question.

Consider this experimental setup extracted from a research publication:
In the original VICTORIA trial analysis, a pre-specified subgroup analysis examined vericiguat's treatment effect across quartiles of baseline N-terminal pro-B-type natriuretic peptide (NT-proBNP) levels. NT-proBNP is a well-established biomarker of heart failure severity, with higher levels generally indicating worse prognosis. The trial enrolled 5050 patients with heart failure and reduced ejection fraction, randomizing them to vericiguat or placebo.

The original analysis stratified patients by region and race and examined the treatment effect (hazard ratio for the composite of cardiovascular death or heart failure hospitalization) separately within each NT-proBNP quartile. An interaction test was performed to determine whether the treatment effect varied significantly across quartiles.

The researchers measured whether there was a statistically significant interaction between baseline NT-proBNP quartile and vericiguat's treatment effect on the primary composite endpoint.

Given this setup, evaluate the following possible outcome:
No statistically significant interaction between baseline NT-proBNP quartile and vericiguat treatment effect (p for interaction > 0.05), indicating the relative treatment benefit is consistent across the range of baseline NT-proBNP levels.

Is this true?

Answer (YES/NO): NO